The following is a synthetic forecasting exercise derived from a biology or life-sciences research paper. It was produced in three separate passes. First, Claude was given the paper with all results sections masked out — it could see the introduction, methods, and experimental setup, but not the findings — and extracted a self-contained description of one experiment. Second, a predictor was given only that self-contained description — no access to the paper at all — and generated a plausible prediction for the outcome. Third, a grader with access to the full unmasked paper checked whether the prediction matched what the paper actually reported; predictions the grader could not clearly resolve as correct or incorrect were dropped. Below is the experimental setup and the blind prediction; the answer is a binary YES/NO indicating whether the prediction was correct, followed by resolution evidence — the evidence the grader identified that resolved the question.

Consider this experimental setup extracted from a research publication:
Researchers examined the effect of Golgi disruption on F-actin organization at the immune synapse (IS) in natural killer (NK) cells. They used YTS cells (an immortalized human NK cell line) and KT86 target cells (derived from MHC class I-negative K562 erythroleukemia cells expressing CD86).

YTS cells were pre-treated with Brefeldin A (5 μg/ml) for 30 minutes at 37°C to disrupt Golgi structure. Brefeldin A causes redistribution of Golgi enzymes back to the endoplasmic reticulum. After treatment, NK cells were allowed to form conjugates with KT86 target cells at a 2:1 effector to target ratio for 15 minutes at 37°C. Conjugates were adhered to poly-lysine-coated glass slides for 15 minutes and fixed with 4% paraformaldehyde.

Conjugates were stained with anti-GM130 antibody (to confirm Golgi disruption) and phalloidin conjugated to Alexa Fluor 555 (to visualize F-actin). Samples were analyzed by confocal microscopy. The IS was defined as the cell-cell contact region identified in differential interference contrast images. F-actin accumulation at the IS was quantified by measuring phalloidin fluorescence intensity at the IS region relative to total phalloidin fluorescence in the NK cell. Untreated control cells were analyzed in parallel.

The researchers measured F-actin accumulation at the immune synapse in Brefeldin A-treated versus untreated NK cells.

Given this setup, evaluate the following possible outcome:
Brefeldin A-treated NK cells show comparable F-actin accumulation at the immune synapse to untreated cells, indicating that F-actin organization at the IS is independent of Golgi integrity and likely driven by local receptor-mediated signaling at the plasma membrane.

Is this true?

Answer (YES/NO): YES